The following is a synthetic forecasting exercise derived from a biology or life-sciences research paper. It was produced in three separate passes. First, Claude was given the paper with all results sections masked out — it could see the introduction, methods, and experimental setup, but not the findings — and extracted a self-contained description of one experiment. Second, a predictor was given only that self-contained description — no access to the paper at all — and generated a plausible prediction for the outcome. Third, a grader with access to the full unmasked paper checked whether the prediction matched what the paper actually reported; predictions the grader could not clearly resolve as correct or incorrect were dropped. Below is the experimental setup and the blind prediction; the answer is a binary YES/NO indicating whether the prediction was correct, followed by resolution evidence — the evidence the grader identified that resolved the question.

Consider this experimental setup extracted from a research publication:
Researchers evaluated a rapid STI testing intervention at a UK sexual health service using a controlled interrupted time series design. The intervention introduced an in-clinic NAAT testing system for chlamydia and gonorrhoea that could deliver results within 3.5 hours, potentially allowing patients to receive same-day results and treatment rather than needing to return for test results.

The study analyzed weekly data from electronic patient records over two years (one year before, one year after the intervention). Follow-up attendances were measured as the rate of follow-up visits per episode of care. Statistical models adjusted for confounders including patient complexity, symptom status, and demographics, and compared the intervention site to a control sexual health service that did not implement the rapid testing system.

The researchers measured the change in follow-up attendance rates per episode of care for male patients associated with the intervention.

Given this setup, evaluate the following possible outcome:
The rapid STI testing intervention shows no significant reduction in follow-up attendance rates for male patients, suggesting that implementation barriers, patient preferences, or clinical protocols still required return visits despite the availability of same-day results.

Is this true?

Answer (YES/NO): YES